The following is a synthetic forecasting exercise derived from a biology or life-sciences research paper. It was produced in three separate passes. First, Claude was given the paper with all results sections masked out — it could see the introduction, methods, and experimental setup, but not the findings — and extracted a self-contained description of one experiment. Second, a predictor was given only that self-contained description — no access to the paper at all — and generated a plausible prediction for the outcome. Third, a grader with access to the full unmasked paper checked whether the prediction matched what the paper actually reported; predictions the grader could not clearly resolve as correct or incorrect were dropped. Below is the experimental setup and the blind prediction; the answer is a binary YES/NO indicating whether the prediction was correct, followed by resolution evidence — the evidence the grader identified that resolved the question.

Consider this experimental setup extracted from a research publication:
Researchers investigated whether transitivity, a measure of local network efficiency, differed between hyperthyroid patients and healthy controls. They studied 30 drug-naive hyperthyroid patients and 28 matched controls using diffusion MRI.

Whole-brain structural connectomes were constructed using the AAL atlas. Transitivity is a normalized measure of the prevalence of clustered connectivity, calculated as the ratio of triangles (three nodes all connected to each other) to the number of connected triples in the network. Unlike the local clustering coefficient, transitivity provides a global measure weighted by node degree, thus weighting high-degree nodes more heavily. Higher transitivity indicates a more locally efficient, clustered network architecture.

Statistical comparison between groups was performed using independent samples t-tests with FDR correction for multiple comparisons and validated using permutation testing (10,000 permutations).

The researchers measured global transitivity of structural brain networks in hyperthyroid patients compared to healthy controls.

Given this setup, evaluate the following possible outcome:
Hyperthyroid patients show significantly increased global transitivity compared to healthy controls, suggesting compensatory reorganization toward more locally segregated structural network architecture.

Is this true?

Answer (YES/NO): NO